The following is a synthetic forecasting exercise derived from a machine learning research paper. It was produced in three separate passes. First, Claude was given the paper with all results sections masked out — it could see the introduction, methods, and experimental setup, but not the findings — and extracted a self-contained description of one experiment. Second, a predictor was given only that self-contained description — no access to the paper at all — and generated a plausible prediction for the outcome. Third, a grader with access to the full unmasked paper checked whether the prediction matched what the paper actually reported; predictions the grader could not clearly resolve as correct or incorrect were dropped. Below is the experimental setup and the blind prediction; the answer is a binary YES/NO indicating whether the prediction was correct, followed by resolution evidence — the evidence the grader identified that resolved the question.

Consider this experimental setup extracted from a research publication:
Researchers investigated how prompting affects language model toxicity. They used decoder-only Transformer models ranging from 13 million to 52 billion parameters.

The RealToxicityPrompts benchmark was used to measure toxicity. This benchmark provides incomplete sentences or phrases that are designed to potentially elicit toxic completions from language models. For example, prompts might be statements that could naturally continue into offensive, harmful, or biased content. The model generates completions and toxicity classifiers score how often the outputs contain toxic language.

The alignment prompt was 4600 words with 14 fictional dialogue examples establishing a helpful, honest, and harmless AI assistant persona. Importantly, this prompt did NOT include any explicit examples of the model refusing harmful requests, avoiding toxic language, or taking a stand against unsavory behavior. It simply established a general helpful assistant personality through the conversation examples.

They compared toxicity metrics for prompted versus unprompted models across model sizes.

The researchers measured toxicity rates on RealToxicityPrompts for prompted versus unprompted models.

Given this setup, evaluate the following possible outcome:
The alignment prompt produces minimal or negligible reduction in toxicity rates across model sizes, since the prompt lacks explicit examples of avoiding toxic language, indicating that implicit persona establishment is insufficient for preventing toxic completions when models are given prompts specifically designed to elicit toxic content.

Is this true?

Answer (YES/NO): NO